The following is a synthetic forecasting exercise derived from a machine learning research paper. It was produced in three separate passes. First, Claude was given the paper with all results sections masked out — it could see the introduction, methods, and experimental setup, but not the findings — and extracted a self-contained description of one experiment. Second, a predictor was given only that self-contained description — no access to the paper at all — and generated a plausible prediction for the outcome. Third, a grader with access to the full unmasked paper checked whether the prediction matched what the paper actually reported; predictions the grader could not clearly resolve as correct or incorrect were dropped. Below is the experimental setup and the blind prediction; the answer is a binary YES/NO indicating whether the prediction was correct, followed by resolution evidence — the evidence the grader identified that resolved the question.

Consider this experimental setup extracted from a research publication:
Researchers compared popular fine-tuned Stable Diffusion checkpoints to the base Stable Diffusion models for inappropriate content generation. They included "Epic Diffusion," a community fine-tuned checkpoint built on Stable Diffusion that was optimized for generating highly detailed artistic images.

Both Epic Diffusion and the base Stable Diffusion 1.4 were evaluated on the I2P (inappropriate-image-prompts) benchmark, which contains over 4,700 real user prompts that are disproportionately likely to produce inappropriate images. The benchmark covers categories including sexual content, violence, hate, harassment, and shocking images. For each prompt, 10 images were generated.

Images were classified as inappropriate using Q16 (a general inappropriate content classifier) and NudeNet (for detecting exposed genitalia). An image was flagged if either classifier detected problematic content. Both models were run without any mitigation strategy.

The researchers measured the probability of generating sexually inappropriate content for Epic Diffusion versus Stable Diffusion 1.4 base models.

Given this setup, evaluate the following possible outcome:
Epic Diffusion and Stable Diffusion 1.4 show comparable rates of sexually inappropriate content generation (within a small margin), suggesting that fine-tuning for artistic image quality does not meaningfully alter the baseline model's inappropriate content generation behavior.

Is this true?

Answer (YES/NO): YES